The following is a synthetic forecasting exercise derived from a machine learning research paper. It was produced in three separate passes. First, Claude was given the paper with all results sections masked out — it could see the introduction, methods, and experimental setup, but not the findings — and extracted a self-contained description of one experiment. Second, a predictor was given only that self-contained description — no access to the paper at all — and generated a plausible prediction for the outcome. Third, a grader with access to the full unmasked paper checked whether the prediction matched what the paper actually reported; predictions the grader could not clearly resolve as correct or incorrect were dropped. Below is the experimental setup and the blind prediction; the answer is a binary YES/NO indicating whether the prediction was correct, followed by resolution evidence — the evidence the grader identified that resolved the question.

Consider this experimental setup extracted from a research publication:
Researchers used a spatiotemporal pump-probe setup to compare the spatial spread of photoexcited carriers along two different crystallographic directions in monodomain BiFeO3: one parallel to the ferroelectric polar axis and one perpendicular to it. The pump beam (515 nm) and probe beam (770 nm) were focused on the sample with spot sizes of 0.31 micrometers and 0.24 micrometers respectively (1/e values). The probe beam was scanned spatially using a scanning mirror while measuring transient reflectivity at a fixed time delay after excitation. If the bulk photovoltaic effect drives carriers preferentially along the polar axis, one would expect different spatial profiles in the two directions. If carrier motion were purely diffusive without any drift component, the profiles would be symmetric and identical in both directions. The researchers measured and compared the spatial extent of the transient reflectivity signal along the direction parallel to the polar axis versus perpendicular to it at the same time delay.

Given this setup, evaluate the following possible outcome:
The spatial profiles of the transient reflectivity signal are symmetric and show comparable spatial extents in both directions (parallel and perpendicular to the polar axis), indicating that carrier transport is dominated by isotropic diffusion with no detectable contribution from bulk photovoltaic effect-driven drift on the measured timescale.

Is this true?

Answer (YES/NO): NO